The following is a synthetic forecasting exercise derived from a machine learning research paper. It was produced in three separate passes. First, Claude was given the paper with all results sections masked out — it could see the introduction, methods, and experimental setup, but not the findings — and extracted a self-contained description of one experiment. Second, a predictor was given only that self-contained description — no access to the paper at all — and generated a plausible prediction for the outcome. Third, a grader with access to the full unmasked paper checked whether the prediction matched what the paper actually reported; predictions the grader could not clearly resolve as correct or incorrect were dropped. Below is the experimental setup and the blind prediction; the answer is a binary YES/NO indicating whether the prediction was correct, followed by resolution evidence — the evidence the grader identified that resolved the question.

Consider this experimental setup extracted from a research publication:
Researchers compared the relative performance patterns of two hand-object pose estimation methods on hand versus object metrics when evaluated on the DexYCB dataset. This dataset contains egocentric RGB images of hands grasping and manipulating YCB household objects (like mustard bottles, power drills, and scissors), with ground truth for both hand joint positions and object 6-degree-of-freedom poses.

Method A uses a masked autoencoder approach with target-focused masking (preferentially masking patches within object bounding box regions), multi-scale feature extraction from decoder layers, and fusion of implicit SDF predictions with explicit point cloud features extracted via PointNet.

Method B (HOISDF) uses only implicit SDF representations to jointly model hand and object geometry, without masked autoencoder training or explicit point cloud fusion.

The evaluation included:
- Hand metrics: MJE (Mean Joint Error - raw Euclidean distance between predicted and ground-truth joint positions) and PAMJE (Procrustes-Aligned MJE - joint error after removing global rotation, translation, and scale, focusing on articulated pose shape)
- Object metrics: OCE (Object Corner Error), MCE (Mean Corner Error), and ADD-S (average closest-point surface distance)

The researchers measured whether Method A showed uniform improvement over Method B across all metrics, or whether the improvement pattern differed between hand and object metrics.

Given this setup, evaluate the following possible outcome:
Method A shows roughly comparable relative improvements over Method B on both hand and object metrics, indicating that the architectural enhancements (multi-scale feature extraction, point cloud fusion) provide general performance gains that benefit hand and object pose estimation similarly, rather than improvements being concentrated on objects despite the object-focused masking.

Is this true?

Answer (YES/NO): NO